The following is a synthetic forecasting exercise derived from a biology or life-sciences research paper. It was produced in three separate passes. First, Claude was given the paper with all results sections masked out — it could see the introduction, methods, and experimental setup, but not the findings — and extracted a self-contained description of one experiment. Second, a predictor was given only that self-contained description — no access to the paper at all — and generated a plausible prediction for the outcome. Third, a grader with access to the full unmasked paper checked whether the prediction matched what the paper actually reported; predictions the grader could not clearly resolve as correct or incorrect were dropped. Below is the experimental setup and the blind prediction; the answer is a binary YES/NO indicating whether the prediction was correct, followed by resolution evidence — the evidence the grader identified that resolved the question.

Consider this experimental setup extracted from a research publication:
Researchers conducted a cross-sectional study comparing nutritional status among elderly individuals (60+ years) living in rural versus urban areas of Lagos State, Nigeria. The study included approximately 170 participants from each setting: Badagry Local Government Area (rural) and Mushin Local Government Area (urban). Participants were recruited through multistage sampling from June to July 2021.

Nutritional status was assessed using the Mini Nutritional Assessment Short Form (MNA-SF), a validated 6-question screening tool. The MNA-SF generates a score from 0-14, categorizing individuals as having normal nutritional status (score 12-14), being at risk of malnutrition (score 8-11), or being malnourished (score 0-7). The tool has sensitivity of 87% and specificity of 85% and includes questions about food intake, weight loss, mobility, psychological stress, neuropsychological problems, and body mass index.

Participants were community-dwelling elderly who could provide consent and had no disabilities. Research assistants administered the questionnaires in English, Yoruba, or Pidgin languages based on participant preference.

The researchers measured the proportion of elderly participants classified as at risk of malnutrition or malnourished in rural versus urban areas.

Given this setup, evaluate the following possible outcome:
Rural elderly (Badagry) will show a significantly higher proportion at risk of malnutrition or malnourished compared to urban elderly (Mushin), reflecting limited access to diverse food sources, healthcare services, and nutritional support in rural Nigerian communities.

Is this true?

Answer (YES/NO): YES